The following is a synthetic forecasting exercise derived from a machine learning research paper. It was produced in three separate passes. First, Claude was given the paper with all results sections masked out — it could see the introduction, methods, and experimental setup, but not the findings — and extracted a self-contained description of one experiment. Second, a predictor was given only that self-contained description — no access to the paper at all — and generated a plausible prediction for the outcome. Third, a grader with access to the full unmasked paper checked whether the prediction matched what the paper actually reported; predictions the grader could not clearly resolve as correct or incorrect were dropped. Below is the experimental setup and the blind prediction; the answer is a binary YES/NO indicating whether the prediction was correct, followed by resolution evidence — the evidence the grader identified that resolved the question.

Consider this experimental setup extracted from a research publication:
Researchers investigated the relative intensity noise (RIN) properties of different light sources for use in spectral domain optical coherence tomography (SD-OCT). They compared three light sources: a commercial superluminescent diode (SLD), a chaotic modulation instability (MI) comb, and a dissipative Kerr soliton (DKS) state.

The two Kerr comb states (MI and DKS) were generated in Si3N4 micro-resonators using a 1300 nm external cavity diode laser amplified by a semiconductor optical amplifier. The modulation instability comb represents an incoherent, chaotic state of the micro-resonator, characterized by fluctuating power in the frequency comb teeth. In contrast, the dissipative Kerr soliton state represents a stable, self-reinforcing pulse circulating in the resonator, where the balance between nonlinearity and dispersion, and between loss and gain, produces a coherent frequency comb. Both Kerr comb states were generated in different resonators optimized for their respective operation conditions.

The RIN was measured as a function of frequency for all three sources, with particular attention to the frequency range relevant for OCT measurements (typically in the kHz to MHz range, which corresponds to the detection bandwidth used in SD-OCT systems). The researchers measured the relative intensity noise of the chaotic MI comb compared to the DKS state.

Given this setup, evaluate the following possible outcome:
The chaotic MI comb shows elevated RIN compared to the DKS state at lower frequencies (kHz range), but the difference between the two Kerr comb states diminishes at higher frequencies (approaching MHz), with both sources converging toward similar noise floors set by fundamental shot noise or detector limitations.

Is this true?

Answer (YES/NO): NO